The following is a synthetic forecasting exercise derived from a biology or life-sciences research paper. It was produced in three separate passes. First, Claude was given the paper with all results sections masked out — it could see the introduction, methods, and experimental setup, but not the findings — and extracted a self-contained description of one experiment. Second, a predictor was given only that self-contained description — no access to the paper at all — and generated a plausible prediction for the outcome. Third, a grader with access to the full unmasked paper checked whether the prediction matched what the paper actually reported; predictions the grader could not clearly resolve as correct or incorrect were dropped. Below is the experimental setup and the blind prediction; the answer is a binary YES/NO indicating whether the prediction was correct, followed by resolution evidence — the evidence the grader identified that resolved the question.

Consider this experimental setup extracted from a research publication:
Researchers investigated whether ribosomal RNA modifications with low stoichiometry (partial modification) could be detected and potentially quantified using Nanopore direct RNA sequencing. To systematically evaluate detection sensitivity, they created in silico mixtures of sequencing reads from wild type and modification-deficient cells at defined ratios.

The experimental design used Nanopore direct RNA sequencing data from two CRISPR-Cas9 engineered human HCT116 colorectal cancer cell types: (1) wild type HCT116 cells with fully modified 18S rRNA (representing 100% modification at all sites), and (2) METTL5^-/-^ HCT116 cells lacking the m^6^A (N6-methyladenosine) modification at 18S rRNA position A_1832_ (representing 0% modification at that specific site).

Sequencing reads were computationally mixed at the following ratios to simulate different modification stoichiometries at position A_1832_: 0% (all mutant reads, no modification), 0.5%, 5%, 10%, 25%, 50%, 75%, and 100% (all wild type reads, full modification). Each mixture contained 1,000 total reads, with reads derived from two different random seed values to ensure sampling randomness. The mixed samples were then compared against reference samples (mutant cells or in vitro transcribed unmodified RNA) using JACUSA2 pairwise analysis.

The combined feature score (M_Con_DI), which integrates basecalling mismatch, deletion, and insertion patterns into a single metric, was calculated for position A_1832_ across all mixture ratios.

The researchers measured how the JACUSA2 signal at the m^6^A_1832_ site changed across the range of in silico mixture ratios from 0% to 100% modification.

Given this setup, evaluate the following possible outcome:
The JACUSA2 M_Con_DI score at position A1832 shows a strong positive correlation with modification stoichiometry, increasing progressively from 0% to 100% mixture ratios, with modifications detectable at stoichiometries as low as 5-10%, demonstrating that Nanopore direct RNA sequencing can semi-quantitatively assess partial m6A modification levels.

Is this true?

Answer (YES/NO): NO